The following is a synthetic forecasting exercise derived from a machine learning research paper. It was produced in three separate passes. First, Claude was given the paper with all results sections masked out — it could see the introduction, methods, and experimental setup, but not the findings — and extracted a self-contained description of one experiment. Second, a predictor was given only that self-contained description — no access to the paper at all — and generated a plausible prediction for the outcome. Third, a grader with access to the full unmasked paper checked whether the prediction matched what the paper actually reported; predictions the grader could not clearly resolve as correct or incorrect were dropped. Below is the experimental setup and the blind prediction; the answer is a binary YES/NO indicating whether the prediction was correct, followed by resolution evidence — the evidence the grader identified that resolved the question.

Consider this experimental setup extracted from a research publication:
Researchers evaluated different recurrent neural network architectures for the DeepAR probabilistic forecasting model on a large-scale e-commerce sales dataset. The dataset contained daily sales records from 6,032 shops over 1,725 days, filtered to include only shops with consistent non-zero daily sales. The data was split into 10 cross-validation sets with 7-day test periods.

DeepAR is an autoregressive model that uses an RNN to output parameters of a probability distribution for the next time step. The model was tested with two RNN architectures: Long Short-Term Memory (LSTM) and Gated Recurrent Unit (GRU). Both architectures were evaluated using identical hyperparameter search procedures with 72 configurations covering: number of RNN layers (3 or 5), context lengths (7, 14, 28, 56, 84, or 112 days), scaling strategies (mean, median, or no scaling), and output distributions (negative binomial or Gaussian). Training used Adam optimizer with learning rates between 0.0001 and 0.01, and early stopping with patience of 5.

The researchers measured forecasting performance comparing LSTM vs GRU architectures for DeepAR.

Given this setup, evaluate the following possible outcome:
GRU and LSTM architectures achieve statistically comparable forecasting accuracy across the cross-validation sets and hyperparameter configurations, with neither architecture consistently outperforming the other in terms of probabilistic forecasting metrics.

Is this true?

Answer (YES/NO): NO